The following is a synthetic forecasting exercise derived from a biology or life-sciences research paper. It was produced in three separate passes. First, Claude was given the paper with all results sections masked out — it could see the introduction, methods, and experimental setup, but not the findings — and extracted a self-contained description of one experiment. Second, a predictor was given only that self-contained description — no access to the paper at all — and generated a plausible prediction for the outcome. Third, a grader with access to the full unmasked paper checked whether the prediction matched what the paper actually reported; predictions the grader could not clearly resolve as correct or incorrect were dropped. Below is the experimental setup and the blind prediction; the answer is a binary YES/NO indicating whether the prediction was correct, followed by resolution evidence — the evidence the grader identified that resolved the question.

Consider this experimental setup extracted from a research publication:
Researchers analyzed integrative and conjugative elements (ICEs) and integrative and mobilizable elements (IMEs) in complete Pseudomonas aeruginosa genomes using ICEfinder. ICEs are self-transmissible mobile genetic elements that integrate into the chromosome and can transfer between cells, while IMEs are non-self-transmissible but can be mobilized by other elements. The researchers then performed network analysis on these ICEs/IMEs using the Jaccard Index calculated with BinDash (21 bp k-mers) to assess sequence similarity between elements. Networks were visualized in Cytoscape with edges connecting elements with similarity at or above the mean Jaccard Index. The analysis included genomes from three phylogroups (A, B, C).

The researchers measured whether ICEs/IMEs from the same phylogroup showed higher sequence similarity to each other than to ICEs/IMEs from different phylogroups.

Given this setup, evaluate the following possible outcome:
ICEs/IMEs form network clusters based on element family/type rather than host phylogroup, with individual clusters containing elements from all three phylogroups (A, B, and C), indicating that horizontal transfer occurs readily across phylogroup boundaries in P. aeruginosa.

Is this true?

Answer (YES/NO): YES